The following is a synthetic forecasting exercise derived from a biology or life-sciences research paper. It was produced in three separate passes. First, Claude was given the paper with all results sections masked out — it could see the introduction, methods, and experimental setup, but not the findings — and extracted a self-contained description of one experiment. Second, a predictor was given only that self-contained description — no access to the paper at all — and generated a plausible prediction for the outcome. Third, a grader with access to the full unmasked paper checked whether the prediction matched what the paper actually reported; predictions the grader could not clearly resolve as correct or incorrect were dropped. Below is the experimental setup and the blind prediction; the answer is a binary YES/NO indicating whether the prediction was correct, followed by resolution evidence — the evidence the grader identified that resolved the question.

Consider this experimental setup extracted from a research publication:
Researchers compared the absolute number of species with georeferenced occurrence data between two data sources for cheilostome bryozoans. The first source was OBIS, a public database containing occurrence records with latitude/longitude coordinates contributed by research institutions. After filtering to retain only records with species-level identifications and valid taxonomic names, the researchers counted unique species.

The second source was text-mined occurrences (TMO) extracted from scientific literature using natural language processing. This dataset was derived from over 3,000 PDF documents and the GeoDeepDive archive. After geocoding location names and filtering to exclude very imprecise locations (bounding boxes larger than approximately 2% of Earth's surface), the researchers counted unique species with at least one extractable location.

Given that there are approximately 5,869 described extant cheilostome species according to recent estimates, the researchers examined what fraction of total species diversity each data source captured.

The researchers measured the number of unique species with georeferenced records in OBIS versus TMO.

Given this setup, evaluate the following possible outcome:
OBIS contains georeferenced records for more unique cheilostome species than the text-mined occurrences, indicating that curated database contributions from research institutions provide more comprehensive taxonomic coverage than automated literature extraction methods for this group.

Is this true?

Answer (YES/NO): YES